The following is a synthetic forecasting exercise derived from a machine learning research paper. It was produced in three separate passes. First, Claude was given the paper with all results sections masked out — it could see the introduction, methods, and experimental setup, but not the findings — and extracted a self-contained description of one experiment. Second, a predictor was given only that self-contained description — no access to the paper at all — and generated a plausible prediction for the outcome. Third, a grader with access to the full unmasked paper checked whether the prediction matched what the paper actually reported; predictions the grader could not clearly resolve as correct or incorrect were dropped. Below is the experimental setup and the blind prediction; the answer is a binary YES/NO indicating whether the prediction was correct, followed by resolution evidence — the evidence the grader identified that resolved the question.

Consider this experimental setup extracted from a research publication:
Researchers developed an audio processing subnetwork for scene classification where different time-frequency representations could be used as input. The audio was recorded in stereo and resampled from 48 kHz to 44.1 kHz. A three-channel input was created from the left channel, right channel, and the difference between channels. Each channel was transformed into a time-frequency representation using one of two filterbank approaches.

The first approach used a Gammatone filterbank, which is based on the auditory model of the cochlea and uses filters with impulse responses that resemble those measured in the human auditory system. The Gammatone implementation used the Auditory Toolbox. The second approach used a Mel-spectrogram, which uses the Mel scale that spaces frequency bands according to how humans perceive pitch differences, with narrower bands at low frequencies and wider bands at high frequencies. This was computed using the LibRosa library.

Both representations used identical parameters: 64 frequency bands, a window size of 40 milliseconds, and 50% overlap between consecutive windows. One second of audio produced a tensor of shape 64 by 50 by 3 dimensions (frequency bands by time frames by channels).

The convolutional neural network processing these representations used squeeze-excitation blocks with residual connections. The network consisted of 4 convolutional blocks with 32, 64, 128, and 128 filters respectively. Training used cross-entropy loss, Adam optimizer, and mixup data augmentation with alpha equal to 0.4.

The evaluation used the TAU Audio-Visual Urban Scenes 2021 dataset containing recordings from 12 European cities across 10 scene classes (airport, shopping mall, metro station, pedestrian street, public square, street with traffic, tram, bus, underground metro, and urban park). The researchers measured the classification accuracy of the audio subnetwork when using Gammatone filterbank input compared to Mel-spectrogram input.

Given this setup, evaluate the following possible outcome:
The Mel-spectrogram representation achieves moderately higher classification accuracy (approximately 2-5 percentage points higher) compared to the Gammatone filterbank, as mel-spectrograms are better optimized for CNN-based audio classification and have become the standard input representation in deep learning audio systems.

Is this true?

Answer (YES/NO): NO